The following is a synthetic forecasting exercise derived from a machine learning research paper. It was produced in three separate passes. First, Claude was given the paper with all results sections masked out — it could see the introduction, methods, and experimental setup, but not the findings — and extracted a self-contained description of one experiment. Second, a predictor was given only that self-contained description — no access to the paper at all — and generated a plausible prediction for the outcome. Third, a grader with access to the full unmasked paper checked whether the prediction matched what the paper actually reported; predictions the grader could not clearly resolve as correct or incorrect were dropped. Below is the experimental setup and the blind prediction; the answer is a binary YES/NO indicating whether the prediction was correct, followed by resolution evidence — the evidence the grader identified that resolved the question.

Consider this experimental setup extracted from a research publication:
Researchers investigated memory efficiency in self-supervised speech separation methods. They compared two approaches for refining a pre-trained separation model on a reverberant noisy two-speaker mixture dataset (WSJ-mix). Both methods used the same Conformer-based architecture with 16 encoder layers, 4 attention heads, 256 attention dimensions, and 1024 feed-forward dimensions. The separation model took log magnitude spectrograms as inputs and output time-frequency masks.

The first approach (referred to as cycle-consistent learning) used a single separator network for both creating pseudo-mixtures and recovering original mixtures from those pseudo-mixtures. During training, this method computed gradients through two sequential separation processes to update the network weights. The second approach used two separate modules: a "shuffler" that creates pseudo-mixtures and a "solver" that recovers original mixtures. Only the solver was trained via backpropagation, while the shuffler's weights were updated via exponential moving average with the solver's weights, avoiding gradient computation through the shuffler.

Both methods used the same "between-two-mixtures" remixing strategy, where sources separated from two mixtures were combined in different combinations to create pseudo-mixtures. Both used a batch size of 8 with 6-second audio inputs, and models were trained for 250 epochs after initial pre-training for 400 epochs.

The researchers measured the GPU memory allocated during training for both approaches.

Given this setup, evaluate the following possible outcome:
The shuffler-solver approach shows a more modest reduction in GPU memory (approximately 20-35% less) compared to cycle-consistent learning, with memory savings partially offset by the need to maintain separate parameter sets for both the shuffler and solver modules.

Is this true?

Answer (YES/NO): NO